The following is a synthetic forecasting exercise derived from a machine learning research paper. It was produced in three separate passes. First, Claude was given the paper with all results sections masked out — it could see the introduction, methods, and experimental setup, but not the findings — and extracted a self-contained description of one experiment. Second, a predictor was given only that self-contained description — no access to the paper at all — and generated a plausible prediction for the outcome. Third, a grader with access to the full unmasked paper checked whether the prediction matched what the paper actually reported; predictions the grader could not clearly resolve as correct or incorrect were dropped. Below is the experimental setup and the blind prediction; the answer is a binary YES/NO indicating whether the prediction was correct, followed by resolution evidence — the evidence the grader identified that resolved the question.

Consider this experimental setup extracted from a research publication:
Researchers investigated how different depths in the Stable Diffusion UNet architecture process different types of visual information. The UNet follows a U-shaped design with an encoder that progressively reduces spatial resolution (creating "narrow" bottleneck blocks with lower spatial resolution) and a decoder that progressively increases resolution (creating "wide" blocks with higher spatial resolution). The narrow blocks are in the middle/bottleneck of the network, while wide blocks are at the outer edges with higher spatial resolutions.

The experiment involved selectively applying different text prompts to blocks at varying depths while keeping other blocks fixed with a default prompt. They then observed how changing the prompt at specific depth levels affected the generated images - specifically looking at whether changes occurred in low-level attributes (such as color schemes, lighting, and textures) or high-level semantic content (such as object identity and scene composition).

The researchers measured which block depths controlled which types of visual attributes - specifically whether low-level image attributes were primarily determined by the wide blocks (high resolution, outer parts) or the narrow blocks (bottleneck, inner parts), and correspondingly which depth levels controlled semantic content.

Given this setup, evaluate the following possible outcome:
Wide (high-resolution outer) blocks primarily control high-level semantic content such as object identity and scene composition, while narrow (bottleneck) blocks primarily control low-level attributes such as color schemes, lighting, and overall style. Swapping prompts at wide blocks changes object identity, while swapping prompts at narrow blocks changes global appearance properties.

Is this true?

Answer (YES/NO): NO